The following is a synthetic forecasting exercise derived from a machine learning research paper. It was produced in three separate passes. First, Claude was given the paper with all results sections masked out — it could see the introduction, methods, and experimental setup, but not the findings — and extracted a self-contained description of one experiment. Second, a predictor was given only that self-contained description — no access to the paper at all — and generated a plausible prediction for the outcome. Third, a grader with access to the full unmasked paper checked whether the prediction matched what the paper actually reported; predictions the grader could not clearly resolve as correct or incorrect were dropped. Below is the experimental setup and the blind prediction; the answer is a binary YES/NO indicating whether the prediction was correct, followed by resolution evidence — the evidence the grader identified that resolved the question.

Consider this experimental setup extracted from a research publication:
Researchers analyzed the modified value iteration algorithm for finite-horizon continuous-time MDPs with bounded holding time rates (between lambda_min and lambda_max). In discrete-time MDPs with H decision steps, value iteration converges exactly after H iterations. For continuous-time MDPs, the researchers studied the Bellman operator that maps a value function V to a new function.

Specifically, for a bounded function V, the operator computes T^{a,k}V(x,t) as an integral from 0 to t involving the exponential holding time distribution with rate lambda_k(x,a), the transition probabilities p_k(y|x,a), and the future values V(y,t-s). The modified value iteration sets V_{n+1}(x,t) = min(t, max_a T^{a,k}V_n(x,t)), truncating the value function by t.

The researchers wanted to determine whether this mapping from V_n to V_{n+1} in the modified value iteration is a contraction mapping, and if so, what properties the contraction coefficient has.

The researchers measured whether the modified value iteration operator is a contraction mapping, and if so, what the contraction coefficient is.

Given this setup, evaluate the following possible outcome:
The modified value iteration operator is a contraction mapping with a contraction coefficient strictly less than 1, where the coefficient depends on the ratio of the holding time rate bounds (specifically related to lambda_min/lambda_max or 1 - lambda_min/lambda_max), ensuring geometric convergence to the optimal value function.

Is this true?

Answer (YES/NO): NO